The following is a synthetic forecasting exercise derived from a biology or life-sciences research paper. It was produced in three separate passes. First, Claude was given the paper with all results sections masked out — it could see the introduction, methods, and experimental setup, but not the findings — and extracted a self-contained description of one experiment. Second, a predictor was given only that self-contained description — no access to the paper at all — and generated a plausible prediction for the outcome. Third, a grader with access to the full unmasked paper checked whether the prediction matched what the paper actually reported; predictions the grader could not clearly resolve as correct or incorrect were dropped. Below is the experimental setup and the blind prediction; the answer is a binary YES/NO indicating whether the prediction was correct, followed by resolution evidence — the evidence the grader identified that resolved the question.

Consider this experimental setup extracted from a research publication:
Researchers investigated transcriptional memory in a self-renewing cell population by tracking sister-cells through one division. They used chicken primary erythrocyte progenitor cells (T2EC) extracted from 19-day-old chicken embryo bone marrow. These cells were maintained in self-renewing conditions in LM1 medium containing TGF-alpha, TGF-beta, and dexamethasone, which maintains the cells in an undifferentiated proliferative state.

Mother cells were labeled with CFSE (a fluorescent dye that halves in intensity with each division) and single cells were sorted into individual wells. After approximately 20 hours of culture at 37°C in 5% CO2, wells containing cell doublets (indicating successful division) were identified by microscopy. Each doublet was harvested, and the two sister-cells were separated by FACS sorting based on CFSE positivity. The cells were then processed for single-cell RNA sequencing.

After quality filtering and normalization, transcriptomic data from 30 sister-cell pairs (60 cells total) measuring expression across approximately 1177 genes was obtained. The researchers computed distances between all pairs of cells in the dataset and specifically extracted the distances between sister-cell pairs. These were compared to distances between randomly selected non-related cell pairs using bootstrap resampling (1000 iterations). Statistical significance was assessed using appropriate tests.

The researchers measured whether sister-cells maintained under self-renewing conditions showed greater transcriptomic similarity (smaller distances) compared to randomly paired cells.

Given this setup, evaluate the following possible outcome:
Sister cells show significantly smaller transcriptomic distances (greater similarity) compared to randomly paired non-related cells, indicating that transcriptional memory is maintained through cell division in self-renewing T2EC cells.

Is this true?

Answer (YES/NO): YES